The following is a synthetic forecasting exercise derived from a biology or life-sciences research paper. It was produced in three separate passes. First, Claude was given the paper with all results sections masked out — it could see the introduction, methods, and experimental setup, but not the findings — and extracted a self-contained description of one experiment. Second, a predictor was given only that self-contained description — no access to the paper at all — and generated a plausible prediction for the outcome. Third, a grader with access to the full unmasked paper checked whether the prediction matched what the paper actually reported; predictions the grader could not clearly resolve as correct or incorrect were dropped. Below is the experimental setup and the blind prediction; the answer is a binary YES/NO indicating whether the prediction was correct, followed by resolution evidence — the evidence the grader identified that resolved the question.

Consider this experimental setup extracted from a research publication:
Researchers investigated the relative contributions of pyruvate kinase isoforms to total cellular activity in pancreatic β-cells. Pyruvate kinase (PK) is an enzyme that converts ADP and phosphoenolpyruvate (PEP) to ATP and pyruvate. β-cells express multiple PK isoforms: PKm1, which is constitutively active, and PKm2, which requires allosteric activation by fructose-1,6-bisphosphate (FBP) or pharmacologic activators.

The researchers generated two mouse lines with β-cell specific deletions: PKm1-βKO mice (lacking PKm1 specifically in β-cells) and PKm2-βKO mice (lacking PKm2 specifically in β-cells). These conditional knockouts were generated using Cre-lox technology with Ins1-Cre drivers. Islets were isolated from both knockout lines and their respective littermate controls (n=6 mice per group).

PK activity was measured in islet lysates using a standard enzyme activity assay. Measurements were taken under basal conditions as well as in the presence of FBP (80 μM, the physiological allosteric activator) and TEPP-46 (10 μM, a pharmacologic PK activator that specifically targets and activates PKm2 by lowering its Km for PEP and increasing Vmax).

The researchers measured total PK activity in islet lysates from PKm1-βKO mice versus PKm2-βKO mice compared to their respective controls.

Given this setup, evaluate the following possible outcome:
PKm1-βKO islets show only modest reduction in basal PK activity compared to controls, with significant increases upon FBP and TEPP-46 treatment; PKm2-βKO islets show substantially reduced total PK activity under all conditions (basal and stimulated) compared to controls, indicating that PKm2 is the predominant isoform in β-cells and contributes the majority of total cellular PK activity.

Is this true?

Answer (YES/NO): NO